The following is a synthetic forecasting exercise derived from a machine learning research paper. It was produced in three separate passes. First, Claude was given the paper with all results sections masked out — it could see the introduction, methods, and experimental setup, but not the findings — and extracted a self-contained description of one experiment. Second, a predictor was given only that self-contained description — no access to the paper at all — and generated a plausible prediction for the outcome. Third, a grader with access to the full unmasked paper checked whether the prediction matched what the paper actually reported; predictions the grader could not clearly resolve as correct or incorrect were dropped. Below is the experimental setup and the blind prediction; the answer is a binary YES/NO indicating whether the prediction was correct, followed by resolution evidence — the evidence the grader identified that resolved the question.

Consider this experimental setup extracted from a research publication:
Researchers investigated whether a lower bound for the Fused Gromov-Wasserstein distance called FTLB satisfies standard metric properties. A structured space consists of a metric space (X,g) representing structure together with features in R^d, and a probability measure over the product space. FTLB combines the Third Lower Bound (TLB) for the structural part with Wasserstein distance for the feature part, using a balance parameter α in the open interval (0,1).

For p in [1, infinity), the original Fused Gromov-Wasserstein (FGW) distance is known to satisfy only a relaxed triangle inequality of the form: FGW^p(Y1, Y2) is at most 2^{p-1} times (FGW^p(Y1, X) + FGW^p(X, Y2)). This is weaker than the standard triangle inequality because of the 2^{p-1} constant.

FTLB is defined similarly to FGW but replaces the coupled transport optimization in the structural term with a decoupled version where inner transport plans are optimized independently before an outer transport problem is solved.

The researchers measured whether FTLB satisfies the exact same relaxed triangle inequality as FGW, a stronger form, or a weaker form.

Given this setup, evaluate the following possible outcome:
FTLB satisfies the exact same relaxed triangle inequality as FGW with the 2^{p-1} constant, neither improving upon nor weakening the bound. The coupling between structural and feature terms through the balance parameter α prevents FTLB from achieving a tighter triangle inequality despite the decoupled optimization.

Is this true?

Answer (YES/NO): YES